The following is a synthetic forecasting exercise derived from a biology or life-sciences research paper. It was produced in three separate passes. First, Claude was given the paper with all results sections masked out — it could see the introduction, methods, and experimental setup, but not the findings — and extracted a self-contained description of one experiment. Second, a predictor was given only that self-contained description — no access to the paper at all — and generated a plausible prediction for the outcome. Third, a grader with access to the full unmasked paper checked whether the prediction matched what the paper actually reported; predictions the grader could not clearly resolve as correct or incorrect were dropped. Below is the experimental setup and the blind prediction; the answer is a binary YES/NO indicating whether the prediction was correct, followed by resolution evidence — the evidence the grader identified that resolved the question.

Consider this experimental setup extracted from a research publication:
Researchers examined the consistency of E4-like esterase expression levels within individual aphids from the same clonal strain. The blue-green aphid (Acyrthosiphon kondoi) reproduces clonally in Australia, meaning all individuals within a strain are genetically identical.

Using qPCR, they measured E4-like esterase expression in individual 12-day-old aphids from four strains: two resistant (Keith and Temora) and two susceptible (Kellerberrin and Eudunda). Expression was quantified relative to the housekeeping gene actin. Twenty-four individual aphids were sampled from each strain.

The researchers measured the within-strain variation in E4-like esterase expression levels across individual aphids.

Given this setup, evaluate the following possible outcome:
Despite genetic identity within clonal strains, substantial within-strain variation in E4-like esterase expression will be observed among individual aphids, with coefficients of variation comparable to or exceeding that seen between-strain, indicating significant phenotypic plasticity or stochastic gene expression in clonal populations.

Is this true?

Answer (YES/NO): NO